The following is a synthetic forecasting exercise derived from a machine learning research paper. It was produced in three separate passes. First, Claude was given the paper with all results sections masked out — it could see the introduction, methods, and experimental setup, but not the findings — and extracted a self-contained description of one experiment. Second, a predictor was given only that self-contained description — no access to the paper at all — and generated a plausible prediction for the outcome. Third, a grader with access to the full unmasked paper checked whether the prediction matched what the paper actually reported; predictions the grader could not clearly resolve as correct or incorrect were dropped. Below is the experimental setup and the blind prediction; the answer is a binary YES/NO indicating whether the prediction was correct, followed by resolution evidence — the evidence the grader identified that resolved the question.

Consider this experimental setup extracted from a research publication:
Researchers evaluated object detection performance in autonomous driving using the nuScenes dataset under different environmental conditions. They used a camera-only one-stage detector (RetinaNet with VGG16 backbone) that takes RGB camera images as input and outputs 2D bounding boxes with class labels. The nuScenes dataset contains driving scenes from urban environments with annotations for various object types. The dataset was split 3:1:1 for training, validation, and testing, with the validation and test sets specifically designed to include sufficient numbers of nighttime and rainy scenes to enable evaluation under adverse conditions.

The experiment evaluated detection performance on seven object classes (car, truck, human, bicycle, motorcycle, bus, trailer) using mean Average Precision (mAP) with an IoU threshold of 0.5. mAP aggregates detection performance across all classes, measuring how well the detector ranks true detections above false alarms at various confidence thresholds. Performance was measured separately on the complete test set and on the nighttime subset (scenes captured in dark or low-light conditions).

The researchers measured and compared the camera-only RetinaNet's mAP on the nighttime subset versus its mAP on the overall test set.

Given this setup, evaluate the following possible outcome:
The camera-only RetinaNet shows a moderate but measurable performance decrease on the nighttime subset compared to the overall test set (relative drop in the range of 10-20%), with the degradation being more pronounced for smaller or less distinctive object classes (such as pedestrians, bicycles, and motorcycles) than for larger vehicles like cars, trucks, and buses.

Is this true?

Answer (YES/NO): NO